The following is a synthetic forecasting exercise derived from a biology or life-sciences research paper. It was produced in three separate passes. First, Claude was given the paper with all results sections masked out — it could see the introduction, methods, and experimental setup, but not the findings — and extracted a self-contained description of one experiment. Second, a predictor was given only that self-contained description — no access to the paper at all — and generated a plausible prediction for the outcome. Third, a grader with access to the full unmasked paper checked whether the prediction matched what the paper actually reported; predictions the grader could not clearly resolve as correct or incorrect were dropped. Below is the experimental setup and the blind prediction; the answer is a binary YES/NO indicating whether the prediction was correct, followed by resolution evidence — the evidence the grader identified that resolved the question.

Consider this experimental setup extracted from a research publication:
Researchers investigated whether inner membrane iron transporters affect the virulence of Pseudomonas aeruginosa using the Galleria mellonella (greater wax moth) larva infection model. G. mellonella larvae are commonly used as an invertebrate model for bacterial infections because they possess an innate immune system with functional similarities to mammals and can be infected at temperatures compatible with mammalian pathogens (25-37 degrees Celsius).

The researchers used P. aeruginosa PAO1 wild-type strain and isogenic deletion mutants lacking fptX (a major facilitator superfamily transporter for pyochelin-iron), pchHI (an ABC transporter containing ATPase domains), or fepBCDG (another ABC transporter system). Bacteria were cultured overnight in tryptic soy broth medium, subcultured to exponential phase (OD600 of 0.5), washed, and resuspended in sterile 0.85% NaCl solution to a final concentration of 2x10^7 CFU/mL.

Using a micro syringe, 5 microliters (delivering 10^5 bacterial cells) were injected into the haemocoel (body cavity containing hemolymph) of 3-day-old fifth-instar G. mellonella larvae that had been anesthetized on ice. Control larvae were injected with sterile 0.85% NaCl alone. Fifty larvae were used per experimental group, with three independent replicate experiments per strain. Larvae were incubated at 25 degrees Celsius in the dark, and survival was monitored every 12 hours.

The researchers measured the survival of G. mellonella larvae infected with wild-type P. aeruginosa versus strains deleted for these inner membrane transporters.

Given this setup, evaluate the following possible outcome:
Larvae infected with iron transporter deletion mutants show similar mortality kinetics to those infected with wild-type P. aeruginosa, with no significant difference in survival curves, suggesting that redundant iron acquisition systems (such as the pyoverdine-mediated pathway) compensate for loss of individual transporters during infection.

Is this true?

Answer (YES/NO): NO